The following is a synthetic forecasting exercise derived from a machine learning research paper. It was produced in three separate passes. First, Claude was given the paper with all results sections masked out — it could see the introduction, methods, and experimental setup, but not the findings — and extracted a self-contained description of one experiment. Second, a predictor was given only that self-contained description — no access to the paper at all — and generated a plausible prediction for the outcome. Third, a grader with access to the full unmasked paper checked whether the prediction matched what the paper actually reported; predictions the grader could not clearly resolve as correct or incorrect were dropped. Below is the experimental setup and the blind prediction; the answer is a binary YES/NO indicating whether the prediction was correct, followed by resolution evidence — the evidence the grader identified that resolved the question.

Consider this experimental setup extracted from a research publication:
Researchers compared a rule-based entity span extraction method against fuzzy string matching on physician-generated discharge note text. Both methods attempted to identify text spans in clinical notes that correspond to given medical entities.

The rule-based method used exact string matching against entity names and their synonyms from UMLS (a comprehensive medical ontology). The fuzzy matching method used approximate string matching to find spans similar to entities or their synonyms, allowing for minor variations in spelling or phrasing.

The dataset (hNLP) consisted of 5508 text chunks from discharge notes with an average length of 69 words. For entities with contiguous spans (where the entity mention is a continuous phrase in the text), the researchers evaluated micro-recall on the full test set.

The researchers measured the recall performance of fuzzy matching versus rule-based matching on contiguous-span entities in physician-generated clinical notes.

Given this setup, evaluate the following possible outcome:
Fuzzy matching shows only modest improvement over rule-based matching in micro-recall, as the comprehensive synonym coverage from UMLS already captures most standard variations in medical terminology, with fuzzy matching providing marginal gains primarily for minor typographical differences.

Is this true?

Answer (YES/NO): NO